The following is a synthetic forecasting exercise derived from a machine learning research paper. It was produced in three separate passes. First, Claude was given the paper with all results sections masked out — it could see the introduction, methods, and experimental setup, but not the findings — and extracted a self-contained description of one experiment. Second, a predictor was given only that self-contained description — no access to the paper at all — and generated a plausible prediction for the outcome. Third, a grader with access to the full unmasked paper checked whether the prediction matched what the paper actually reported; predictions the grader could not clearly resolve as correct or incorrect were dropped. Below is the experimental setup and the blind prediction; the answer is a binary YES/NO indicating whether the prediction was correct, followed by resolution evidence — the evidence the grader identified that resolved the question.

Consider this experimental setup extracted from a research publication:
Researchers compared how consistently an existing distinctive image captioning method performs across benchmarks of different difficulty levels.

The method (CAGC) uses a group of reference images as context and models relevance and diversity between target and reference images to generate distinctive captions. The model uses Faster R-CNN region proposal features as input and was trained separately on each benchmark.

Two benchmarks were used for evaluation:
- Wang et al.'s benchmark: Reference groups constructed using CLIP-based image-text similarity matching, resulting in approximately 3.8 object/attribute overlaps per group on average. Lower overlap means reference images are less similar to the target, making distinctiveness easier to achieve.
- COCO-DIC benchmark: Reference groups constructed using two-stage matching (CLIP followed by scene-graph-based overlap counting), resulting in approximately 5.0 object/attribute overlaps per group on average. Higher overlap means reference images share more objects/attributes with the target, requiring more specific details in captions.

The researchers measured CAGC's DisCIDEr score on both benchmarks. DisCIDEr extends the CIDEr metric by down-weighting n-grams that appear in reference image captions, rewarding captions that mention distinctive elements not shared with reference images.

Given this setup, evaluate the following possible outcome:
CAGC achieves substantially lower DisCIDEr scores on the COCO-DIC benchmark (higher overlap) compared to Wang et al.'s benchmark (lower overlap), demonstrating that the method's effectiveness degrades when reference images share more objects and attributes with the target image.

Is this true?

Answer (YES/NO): NO